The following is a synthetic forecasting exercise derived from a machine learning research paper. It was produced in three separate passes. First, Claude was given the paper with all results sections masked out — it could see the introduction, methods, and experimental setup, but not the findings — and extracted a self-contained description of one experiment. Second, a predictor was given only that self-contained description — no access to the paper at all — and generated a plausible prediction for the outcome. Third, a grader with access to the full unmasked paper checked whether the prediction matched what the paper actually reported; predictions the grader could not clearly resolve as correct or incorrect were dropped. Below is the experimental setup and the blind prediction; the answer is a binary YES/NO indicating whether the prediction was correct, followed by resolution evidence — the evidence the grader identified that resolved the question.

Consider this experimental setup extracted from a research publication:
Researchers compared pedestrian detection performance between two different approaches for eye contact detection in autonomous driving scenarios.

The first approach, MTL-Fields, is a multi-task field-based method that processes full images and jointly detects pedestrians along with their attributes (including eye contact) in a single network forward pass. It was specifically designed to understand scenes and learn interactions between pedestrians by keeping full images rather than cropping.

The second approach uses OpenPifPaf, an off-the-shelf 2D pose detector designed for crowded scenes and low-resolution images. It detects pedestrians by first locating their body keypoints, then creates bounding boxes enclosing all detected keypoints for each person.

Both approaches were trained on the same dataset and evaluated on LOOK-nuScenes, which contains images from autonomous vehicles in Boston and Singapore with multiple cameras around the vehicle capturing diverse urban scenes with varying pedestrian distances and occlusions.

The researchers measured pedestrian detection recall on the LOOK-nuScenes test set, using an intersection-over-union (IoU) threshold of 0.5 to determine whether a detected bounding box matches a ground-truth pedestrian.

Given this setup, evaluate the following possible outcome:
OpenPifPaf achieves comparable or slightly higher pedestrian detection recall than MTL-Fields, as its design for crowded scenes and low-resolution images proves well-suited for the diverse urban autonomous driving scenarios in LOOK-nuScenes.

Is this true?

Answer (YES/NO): NO